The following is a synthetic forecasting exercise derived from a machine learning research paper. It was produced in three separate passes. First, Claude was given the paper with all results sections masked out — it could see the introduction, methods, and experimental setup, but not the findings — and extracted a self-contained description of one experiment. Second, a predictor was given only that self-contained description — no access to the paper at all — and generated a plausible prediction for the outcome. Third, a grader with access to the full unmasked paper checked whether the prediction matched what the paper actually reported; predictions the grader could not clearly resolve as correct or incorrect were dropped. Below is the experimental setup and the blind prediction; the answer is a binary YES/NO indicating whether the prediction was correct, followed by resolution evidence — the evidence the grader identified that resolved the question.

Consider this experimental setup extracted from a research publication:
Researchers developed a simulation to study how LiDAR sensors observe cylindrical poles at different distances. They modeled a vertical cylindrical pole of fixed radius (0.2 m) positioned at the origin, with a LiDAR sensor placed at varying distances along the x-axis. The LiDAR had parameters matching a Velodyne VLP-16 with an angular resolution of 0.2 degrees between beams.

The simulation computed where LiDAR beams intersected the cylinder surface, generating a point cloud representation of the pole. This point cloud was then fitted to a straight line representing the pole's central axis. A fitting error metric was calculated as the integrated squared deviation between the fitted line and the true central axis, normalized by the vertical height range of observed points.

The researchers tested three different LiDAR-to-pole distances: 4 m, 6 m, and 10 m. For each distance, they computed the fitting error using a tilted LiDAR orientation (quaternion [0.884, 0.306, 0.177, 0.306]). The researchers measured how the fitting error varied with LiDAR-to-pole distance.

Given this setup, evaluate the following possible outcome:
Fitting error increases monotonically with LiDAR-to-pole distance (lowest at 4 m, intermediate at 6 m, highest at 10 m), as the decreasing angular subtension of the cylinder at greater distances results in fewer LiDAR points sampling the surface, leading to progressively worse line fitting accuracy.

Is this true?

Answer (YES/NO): YES